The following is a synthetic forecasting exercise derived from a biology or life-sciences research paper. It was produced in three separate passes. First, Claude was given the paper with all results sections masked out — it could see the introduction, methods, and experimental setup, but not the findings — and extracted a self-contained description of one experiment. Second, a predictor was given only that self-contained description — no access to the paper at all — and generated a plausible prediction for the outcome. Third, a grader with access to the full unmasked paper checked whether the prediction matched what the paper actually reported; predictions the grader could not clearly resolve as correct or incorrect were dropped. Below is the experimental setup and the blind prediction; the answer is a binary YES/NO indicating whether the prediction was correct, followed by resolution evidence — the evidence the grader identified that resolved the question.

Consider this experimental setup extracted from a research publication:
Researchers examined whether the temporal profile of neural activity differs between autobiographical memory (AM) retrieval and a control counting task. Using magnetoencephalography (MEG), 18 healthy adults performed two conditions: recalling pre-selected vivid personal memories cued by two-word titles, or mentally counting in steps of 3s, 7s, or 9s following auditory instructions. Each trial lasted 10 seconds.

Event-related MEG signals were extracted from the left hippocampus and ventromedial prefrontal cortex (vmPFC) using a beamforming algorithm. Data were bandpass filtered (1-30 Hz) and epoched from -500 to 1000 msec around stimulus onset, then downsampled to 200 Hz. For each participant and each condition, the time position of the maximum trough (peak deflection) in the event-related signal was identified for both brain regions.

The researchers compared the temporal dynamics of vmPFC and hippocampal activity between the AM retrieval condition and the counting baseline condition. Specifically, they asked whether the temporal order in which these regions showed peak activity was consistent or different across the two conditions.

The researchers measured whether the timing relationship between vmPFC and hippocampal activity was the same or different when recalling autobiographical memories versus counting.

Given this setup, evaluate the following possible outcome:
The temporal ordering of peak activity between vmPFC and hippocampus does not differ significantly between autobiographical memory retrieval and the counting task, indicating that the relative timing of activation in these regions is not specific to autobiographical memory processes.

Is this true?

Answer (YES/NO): NO